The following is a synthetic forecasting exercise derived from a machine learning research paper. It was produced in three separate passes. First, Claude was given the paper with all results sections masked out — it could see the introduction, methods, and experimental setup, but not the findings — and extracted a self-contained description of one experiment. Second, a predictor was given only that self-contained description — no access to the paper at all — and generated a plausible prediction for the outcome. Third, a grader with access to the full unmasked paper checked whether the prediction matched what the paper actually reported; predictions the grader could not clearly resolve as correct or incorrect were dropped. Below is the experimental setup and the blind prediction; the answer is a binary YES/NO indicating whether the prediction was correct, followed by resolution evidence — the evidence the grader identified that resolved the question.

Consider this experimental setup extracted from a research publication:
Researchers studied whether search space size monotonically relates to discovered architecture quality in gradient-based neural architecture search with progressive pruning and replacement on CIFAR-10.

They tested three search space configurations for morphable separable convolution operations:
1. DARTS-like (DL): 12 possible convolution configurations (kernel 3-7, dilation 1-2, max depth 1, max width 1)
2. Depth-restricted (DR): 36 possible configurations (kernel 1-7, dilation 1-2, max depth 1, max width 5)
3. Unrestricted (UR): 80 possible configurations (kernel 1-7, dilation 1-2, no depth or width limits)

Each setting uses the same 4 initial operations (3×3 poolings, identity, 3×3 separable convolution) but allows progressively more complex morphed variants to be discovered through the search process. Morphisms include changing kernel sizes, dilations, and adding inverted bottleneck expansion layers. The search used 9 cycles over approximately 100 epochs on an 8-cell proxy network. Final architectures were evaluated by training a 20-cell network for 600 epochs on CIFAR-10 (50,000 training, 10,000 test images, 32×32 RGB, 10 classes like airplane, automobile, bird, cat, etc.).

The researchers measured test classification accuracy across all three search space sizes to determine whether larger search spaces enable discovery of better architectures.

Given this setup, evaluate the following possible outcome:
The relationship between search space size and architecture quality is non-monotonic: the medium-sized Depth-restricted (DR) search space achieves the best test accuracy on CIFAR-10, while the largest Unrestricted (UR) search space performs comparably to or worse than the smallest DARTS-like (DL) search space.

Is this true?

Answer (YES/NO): NO